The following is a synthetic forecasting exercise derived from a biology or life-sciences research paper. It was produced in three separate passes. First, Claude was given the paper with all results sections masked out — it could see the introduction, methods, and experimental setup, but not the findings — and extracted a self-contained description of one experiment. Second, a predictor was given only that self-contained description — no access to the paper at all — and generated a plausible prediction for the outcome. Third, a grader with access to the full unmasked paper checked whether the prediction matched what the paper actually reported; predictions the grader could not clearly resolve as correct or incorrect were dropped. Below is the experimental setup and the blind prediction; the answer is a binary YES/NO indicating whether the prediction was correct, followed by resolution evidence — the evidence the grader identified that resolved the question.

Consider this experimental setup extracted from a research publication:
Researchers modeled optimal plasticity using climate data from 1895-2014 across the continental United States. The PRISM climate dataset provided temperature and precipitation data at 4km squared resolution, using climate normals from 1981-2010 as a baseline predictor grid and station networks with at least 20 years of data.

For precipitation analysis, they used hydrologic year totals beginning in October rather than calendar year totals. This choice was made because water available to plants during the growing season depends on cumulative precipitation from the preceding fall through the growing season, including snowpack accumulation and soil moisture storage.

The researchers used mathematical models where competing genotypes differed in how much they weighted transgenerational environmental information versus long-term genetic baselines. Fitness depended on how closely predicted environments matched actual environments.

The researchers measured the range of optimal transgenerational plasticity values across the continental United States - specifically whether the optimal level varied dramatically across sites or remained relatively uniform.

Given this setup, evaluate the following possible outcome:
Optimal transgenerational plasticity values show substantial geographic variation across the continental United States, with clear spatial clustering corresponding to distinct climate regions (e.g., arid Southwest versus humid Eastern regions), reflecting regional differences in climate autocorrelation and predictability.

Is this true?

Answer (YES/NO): YES